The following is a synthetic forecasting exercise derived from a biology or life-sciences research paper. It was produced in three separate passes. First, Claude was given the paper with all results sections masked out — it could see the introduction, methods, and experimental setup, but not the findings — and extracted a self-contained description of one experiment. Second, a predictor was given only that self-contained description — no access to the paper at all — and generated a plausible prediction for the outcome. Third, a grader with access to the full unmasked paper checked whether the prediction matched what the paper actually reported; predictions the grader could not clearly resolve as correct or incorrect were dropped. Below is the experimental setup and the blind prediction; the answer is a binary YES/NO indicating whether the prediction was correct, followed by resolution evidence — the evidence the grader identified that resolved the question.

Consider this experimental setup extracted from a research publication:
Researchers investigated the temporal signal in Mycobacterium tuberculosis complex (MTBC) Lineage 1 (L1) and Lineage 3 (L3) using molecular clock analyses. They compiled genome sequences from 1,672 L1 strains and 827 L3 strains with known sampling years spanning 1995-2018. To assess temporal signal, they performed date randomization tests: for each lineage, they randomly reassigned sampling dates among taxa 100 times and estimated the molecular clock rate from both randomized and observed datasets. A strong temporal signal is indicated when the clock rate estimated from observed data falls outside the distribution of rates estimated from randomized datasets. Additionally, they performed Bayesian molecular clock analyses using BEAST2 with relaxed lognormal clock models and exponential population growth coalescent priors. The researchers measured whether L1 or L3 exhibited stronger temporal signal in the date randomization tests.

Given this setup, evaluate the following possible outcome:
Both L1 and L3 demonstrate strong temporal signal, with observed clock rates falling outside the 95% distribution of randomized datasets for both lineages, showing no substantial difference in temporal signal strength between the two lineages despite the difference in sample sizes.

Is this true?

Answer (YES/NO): NO